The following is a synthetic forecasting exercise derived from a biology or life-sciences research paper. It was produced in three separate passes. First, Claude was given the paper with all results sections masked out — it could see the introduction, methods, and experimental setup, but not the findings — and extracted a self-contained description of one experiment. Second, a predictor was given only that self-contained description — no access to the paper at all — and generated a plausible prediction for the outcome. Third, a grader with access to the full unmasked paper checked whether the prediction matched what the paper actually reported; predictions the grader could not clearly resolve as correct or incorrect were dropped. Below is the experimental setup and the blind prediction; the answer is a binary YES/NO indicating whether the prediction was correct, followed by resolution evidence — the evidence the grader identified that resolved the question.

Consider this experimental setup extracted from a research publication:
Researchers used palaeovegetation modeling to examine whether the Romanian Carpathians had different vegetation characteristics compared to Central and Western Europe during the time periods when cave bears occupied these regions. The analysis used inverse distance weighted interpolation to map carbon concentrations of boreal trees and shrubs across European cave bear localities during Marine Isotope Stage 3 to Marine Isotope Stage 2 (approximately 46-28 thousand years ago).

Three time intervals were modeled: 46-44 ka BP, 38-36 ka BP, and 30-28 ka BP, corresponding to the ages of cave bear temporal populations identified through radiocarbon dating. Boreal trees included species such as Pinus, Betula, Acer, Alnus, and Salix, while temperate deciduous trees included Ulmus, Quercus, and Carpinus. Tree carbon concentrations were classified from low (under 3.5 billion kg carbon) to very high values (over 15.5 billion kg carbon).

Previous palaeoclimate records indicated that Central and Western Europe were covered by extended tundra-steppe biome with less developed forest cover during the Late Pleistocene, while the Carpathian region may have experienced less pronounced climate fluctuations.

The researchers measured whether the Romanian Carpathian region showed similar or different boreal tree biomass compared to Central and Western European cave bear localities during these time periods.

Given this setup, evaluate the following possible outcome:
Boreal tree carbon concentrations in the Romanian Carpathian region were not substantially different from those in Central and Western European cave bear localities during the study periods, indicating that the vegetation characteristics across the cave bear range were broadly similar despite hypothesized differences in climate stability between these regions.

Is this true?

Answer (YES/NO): NO